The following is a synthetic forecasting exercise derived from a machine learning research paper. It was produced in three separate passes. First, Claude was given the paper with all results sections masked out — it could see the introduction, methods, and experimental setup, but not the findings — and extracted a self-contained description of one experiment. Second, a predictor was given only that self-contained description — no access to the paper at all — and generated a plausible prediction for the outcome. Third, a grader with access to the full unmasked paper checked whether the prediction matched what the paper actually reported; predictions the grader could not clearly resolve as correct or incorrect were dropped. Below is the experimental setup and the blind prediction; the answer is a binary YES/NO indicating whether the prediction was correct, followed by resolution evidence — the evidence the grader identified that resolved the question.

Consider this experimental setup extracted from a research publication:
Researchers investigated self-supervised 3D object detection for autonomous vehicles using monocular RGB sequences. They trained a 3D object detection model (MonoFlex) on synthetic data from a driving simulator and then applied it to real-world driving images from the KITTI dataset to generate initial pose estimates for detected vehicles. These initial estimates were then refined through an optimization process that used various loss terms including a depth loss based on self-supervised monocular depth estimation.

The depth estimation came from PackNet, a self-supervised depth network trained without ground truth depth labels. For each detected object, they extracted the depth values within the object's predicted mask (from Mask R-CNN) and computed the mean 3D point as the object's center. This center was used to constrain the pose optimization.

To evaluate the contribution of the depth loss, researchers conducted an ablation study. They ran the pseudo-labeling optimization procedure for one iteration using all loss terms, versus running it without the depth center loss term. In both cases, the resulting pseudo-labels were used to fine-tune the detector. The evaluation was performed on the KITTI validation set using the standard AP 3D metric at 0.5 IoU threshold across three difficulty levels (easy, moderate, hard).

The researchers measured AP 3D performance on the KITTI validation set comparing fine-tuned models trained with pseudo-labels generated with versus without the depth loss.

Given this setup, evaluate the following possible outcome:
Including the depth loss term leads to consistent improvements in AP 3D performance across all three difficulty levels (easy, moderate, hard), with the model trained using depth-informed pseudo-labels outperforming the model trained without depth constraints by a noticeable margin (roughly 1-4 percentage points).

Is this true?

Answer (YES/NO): NO